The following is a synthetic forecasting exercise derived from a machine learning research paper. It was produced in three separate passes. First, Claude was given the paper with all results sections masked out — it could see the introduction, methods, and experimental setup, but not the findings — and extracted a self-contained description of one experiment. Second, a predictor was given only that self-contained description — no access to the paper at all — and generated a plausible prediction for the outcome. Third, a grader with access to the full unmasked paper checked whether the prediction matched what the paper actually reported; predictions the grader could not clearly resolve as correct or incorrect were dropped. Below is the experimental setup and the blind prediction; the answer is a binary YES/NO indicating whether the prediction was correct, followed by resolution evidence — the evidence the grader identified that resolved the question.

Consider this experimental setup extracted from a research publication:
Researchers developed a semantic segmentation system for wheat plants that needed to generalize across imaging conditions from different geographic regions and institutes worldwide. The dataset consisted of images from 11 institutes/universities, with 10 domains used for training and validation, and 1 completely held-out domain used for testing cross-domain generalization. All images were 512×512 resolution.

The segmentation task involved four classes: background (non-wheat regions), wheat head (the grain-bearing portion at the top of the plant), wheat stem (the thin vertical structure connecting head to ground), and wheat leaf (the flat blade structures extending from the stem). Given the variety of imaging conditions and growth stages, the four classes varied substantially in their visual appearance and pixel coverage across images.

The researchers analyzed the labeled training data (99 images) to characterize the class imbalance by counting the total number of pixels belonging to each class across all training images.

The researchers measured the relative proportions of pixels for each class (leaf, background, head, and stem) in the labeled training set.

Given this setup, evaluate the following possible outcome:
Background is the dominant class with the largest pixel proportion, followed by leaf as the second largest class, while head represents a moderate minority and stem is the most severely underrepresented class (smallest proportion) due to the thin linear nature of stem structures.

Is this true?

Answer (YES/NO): NO